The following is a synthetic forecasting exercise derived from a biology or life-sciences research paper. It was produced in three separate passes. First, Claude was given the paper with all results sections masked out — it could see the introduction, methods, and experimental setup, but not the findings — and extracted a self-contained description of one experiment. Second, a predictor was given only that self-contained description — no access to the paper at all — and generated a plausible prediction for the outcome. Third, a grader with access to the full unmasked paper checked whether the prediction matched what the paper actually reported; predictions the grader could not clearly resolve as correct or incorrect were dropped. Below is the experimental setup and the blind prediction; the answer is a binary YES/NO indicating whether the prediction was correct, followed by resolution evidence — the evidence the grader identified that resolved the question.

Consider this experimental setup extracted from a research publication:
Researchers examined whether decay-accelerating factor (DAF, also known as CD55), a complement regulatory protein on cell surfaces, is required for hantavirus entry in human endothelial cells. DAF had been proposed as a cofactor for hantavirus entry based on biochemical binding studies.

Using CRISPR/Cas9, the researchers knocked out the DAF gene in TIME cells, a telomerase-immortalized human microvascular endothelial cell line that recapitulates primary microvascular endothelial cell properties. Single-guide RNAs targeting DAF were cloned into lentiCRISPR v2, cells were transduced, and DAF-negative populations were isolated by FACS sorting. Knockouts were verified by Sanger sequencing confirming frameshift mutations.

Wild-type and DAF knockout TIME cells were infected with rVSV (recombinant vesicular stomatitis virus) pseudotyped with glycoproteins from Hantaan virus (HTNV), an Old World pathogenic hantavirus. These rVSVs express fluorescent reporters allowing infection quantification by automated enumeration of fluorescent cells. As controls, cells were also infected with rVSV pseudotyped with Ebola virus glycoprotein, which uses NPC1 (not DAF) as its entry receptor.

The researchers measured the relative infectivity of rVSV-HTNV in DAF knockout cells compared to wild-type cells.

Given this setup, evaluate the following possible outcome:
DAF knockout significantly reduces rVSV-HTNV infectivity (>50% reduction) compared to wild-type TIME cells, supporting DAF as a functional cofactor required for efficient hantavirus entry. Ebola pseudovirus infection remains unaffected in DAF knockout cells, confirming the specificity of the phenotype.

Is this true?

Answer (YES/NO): NO